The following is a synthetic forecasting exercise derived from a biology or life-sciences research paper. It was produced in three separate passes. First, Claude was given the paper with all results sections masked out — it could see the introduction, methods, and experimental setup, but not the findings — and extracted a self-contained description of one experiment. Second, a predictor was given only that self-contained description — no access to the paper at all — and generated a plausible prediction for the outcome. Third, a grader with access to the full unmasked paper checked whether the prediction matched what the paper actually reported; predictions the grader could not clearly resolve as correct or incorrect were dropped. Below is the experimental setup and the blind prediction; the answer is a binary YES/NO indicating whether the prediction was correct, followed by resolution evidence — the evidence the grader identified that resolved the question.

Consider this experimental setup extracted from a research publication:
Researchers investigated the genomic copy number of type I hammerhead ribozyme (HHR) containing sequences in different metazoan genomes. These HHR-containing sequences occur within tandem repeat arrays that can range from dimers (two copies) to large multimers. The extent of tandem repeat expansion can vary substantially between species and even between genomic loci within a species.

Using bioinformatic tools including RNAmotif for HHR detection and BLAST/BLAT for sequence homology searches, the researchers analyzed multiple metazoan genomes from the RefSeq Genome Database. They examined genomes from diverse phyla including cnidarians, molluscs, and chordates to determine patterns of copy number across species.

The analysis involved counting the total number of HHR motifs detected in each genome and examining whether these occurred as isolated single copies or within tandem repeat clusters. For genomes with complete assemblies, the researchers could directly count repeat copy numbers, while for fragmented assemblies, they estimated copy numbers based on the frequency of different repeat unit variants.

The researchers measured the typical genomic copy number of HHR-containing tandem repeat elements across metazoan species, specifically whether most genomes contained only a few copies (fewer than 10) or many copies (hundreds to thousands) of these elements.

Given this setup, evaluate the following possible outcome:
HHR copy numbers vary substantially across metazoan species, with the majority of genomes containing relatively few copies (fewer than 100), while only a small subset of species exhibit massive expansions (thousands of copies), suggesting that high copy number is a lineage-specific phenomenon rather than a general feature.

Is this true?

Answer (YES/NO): NO